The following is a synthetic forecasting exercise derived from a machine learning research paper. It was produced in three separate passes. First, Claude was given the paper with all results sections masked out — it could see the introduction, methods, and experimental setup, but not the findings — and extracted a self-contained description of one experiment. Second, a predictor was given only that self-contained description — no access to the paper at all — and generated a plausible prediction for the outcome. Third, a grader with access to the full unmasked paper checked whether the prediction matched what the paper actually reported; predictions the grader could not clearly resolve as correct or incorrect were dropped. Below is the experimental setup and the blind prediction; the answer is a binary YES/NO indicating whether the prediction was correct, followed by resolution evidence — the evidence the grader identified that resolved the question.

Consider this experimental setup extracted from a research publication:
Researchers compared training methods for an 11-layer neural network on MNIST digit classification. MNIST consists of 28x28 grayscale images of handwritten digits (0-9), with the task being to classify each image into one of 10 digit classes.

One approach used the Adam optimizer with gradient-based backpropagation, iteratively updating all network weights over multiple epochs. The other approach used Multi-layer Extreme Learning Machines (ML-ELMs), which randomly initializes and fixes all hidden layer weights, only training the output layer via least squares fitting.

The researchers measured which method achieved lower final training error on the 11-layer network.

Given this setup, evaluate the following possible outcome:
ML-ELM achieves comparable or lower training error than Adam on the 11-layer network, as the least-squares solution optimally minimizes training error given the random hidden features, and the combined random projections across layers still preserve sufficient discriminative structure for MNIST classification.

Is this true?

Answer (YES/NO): NO